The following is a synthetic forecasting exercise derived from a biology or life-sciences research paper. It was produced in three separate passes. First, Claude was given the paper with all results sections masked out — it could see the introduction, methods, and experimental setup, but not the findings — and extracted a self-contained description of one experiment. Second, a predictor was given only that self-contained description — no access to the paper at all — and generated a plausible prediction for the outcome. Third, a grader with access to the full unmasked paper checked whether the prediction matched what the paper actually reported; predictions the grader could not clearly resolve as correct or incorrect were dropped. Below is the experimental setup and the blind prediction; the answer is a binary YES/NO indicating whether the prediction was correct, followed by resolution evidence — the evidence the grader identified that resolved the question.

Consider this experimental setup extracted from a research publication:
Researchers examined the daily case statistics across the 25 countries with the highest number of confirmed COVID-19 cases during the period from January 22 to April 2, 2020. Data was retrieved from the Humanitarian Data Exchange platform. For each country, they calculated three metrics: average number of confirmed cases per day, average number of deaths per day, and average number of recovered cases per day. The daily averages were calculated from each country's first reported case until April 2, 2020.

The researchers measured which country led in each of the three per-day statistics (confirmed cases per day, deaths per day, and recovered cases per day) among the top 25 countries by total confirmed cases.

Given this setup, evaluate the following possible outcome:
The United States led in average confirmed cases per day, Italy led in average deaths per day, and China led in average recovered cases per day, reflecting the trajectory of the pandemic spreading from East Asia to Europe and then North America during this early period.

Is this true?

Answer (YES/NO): YES